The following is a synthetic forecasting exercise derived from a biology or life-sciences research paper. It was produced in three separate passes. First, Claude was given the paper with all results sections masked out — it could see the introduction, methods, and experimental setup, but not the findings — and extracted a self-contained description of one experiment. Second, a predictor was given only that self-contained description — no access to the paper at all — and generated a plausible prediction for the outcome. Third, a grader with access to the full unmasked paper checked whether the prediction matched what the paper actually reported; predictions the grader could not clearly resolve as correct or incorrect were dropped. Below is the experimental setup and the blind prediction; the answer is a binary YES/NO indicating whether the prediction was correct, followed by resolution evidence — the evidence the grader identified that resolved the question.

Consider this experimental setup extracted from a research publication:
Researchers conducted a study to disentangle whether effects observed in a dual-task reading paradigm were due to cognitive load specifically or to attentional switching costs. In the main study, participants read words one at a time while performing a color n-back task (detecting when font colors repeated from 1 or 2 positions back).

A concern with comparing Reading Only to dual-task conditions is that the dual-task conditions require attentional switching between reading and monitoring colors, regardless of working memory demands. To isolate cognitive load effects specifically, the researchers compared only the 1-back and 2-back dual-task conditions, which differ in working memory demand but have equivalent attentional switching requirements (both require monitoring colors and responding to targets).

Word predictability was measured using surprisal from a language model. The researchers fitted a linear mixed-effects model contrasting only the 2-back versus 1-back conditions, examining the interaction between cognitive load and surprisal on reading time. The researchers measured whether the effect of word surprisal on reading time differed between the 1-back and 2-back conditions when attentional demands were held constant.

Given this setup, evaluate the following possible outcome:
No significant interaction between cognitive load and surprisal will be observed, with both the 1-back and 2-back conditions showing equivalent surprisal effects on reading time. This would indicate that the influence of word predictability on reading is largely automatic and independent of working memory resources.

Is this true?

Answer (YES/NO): NO